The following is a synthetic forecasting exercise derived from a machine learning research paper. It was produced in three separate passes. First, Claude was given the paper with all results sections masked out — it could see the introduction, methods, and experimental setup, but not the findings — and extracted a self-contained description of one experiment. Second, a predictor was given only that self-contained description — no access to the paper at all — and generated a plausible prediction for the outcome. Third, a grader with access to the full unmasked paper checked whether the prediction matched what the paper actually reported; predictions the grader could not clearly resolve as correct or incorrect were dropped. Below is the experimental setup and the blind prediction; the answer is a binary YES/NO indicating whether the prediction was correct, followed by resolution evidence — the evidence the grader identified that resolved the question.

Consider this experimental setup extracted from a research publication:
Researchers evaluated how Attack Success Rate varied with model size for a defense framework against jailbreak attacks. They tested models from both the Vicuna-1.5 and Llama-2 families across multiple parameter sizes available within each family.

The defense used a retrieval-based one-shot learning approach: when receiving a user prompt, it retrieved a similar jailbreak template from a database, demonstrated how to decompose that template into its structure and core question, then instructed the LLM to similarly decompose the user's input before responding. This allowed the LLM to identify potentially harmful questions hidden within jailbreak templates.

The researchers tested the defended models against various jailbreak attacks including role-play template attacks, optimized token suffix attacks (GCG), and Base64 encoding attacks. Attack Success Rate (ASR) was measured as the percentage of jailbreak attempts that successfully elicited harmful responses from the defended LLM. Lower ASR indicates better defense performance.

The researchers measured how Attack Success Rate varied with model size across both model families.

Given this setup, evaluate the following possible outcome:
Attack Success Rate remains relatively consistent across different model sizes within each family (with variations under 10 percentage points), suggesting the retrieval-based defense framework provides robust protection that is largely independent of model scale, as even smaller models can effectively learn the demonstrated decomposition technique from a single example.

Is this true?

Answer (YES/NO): NO